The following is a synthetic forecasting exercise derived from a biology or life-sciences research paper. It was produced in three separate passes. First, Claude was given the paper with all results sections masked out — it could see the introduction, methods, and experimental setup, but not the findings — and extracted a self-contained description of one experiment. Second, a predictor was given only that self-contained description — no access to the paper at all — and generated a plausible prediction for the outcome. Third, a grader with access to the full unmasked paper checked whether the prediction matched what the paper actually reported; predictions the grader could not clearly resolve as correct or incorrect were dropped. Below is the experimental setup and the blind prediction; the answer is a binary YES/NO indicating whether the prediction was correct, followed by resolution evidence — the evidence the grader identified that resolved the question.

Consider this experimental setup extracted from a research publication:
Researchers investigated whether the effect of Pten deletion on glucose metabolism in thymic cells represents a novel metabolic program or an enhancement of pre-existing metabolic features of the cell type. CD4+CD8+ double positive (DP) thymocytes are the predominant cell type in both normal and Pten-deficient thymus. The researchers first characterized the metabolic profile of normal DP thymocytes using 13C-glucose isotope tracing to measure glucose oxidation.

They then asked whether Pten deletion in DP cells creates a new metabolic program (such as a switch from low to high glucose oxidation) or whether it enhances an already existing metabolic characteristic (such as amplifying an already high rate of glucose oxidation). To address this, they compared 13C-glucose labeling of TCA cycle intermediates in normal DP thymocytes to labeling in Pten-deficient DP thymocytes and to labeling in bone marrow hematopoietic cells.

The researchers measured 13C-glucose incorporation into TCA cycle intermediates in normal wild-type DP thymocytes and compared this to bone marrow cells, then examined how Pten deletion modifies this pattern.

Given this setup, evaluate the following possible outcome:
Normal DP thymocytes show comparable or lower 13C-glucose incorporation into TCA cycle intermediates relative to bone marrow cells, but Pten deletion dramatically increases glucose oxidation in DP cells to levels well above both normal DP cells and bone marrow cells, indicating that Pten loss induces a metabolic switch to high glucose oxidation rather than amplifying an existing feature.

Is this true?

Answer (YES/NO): NO